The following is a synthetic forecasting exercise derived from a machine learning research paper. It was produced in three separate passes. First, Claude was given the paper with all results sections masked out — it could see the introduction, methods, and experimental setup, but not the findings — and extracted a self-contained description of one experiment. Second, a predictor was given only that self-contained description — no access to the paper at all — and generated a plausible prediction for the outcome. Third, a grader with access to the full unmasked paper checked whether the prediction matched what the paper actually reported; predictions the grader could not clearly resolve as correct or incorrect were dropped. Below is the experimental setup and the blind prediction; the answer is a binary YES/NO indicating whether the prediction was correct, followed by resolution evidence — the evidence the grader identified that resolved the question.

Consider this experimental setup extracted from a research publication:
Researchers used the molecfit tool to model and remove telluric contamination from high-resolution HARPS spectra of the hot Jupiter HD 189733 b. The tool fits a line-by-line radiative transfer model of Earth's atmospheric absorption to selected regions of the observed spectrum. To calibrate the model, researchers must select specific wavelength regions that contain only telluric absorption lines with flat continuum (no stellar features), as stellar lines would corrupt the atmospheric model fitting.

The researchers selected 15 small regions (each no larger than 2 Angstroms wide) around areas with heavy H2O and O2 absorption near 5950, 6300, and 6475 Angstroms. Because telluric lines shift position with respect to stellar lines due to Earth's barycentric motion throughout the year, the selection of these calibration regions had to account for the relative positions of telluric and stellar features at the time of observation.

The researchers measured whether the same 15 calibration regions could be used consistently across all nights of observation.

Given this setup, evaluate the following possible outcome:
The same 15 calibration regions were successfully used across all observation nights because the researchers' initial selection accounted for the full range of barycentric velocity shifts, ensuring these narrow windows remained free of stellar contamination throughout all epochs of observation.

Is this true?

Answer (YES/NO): NO